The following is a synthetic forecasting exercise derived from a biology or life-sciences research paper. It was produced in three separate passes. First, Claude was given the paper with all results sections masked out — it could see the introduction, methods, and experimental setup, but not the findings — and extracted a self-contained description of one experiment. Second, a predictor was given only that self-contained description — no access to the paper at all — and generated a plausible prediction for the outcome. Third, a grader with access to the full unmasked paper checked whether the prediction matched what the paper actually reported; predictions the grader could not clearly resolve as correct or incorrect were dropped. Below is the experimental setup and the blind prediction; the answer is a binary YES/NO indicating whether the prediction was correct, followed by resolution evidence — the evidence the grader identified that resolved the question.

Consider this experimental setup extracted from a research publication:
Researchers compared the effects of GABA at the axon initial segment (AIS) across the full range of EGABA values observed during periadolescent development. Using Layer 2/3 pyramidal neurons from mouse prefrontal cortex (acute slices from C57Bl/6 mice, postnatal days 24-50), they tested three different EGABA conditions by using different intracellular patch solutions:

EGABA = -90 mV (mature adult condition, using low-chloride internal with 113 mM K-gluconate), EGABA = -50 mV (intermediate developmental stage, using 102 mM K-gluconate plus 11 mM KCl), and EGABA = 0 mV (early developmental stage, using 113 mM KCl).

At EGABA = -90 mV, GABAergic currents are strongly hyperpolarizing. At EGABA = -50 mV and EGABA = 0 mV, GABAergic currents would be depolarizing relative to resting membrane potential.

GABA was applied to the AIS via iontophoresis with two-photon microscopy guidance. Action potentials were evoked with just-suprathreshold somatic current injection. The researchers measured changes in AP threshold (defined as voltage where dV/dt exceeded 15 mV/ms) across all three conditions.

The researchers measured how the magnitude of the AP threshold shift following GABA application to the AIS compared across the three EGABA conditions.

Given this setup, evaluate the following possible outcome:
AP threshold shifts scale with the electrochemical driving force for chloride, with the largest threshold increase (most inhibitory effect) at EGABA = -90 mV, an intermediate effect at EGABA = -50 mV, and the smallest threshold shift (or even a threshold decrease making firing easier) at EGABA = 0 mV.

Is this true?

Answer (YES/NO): NO